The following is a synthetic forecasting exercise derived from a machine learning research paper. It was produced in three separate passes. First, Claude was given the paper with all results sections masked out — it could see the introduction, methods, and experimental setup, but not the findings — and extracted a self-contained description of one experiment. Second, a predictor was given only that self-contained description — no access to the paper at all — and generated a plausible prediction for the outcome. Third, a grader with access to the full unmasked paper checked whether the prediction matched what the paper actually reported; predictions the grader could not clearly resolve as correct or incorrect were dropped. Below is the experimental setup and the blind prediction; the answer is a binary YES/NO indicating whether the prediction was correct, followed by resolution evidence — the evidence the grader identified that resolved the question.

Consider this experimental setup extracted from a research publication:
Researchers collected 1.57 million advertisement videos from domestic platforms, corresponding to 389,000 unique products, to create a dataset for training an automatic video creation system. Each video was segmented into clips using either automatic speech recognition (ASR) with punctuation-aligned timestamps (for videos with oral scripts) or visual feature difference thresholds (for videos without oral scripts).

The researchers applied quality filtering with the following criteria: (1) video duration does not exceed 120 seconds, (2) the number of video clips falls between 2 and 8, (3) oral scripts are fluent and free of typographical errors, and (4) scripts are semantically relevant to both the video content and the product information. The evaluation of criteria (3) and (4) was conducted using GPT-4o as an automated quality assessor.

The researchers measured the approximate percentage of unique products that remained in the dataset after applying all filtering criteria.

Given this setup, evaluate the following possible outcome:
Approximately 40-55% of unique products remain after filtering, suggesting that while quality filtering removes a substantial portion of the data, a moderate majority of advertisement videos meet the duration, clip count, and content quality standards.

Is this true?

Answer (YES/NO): NO